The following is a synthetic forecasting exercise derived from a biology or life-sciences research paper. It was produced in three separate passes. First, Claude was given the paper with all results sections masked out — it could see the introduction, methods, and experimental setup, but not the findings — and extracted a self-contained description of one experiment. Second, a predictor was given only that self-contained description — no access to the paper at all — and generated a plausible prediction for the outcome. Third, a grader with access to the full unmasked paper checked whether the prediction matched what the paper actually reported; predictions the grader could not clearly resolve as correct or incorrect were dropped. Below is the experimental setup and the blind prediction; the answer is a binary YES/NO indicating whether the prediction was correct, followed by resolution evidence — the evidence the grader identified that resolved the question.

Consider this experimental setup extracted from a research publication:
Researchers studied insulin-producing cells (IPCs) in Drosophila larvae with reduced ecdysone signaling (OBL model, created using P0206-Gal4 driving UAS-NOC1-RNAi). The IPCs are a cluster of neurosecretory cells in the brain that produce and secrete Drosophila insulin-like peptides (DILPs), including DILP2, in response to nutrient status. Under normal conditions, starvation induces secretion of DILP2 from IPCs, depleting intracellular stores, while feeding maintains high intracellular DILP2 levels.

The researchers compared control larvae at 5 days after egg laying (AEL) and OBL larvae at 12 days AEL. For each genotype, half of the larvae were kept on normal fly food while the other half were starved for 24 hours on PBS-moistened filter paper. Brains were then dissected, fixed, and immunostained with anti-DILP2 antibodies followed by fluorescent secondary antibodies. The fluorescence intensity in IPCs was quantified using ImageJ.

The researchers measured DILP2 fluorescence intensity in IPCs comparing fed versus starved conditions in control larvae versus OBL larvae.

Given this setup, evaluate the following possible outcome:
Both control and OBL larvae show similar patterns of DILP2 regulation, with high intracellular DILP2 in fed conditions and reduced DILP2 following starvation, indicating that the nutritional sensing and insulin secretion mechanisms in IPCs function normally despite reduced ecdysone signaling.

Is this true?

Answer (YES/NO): NO